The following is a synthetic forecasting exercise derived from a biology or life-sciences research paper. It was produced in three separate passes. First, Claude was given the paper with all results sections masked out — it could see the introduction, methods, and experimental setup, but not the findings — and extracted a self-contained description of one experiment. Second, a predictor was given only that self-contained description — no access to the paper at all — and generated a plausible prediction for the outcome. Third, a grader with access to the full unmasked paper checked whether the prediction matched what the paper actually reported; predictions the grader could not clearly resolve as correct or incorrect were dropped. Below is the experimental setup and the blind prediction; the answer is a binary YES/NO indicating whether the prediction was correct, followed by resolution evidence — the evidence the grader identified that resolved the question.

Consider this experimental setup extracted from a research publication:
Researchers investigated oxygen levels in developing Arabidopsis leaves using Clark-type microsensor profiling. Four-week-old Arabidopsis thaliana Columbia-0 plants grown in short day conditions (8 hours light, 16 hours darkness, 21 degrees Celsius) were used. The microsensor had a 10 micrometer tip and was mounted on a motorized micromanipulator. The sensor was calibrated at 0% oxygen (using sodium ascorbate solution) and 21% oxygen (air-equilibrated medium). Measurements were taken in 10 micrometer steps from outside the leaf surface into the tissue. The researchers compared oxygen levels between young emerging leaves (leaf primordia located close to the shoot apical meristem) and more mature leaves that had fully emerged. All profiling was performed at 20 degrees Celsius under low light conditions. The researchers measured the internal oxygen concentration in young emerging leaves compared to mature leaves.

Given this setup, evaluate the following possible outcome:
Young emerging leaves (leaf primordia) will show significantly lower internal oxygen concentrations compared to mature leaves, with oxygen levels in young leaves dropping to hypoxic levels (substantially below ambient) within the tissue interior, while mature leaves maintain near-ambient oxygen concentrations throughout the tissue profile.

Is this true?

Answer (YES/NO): YES